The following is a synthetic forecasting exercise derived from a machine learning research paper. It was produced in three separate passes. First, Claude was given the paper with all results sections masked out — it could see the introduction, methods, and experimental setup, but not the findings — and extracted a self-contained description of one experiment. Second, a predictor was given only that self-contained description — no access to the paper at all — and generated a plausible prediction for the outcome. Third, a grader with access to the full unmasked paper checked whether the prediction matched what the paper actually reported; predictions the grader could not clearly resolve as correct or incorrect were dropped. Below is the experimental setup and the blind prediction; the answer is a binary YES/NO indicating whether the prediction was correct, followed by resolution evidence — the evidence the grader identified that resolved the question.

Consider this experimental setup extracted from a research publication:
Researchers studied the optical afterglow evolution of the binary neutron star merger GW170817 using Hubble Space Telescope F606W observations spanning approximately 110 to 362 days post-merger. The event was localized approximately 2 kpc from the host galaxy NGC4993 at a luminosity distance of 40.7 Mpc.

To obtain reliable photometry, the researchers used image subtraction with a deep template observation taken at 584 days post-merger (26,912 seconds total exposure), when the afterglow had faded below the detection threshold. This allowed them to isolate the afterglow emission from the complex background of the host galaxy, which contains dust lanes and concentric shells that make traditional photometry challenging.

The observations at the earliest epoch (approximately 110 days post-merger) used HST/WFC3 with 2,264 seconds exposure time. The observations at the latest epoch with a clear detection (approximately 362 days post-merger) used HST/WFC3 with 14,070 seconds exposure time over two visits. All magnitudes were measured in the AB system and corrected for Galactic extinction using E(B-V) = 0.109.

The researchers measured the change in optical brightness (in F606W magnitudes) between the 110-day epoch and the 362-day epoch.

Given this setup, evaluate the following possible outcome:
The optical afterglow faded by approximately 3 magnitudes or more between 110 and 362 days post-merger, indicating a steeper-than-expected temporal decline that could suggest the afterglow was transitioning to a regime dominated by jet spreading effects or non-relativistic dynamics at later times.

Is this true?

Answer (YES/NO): NO